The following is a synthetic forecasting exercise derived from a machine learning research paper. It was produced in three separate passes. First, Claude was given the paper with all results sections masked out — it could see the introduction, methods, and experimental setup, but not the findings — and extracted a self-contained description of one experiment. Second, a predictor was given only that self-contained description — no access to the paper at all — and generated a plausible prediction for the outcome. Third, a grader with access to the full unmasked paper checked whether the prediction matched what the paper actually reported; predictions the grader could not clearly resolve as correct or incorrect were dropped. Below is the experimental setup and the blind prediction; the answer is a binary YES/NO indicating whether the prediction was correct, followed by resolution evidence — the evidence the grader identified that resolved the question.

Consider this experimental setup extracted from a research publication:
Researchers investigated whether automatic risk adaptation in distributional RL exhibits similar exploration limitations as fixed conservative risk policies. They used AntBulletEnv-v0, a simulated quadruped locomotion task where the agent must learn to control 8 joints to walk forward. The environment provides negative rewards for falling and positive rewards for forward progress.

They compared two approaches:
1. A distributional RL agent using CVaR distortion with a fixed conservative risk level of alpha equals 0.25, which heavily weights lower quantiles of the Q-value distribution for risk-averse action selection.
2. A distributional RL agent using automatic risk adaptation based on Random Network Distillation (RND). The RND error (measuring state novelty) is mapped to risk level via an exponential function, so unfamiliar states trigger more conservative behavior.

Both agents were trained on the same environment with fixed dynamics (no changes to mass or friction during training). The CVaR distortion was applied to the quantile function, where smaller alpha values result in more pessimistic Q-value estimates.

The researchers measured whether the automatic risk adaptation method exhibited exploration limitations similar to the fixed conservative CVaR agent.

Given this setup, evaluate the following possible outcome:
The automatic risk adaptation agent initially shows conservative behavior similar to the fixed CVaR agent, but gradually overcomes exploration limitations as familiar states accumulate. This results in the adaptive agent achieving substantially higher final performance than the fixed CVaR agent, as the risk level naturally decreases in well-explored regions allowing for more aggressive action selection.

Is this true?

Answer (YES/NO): NO